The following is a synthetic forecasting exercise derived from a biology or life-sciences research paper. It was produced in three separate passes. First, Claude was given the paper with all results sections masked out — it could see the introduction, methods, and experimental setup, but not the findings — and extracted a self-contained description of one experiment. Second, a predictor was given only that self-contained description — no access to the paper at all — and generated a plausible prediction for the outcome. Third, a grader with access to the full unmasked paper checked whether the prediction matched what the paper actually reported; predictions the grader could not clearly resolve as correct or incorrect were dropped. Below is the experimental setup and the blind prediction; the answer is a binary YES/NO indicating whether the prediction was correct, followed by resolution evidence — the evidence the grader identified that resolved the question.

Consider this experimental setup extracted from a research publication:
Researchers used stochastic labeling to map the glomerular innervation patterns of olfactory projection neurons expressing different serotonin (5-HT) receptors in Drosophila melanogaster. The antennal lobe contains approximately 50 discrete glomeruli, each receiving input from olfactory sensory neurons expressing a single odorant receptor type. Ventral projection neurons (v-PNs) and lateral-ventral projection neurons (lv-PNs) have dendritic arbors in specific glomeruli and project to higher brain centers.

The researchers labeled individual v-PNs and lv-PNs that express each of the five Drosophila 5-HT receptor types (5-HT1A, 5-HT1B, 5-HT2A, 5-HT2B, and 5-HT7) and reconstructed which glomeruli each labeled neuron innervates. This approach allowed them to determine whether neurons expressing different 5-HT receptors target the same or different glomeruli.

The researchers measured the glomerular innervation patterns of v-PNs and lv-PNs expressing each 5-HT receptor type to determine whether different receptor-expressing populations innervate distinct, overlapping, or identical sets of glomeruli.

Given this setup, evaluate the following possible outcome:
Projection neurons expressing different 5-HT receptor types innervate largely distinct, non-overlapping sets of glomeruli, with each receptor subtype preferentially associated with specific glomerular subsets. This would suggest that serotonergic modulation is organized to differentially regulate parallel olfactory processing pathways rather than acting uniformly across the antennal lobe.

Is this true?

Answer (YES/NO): NO